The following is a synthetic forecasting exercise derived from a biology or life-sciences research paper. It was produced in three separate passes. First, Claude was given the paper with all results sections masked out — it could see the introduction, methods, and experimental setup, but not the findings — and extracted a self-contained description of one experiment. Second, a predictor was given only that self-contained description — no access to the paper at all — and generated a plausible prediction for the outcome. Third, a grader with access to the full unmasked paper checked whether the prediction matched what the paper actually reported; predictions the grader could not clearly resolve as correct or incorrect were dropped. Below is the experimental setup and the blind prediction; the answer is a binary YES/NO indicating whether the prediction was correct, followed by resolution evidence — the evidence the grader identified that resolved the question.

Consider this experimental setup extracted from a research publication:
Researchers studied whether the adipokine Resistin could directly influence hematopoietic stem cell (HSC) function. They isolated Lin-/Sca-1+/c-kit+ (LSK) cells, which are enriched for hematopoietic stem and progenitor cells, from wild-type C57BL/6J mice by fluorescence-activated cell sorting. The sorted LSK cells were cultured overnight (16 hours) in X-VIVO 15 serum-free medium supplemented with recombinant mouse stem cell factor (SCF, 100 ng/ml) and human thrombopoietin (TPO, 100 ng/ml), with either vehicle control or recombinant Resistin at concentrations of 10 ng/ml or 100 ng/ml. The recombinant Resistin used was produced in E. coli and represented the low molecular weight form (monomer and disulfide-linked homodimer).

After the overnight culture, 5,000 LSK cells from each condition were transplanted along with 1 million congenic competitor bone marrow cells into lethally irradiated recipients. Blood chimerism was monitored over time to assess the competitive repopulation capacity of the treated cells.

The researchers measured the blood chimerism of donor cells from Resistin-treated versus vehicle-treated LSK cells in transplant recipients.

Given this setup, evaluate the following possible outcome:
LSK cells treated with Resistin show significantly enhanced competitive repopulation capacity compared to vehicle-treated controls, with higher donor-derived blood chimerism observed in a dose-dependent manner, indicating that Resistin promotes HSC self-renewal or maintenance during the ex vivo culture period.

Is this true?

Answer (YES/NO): YES